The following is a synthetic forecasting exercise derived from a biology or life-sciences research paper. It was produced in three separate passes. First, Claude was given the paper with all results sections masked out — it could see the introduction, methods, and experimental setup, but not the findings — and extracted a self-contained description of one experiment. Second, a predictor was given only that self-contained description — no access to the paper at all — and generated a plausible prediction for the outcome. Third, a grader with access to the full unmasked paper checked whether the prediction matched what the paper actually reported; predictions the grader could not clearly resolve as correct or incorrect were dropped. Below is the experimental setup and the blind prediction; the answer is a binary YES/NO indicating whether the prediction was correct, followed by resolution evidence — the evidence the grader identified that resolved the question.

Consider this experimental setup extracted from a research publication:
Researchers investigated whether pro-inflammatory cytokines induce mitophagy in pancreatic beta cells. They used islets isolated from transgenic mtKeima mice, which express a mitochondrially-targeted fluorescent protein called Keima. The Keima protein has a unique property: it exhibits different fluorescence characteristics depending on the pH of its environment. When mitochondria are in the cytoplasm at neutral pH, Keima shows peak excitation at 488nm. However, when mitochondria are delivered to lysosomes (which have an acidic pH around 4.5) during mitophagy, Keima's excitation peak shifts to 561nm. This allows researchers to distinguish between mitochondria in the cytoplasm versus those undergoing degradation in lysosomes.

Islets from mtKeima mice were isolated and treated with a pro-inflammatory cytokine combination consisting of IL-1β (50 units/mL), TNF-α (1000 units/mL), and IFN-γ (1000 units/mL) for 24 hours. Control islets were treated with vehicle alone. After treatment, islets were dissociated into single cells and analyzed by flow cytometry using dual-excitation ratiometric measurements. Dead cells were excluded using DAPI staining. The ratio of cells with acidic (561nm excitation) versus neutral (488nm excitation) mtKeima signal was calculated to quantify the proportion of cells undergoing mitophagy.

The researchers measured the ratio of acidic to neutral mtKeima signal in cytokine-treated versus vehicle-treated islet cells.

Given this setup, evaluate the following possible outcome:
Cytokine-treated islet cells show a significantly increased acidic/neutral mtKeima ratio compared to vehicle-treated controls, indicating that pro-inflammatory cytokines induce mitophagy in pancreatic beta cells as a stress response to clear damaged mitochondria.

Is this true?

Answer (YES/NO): YES